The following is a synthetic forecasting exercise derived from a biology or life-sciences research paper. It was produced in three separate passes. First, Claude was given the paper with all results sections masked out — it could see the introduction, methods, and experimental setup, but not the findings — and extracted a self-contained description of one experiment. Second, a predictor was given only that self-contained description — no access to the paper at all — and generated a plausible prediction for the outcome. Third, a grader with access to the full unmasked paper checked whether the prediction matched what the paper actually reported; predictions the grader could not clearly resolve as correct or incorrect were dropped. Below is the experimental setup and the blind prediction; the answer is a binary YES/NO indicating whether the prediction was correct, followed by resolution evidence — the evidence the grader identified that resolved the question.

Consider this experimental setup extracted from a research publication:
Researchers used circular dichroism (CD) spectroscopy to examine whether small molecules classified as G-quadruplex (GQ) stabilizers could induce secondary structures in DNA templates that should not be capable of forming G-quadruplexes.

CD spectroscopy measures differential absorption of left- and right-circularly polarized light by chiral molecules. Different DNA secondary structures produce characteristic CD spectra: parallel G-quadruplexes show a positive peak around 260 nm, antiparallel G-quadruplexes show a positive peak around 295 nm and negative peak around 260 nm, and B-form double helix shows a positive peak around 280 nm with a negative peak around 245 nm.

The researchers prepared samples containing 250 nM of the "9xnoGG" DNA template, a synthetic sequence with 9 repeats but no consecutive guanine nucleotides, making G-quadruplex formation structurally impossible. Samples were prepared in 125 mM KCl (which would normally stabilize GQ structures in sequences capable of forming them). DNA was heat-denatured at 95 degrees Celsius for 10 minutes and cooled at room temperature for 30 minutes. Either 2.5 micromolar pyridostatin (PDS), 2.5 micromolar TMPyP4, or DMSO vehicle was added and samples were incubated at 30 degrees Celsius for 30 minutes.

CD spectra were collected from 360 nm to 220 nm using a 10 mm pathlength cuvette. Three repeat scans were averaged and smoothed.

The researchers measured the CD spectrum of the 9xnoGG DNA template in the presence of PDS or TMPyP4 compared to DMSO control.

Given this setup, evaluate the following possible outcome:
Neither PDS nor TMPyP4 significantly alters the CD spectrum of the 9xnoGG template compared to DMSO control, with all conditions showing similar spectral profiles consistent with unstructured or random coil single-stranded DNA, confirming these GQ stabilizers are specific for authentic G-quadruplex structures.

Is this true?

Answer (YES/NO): NO